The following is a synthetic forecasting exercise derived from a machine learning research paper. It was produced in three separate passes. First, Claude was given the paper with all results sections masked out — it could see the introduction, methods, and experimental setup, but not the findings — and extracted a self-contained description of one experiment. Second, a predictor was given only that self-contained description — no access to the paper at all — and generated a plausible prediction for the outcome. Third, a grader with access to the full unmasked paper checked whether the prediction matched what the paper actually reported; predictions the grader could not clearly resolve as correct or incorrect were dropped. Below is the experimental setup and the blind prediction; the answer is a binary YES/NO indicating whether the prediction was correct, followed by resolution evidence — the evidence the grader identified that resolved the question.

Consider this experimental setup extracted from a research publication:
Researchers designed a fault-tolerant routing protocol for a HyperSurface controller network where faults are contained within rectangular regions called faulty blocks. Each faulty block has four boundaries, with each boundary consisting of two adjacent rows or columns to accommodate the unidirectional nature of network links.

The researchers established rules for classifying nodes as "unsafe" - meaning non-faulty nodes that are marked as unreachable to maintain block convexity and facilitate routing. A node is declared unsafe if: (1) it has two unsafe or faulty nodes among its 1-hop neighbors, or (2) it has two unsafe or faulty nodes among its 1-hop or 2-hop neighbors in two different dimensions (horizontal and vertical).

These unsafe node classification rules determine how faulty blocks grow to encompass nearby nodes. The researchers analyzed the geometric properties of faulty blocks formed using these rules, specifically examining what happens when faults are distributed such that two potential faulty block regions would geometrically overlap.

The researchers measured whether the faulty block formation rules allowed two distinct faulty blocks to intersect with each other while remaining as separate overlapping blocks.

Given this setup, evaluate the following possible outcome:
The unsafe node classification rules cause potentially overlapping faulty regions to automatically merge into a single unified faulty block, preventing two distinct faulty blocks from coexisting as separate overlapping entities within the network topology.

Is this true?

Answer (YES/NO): YES